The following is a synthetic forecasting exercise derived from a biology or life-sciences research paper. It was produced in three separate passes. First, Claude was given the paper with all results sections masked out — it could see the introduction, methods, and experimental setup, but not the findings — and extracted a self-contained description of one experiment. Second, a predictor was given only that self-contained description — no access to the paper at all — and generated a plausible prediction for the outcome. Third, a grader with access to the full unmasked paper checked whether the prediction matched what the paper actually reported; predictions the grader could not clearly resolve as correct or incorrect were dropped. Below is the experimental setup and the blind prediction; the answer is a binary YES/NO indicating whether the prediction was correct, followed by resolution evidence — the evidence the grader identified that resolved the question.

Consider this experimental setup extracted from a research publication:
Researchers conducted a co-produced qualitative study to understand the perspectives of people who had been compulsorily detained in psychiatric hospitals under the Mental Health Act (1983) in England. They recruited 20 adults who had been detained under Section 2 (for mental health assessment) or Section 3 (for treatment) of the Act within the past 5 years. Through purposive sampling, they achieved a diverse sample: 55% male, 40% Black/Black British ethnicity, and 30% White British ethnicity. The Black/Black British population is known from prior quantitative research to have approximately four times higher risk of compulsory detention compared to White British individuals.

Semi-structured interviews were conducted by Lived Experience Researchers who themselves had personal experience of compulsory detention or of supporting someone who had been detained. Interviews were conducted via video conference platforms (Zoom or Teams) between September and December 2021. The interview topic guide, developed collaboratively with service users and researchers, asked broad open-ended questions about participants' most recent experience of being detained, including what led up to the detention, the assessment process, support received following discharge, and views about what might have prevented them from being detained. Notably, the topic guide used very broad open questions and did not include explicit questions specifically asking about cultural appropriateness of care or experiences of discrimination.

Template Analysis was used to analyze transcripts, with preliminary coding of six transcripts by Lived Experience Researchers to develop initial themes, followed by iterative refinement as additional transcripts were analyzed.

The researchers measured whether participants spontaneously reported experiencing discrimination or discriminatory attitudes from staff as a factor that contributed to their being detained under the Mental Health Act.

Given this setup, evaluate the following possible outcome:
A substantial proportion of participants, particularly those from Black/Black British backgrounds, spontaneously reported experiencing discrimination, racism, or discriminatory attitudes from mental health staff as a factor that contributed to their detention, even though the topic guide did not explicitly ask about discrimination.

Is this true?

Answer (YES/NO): NO